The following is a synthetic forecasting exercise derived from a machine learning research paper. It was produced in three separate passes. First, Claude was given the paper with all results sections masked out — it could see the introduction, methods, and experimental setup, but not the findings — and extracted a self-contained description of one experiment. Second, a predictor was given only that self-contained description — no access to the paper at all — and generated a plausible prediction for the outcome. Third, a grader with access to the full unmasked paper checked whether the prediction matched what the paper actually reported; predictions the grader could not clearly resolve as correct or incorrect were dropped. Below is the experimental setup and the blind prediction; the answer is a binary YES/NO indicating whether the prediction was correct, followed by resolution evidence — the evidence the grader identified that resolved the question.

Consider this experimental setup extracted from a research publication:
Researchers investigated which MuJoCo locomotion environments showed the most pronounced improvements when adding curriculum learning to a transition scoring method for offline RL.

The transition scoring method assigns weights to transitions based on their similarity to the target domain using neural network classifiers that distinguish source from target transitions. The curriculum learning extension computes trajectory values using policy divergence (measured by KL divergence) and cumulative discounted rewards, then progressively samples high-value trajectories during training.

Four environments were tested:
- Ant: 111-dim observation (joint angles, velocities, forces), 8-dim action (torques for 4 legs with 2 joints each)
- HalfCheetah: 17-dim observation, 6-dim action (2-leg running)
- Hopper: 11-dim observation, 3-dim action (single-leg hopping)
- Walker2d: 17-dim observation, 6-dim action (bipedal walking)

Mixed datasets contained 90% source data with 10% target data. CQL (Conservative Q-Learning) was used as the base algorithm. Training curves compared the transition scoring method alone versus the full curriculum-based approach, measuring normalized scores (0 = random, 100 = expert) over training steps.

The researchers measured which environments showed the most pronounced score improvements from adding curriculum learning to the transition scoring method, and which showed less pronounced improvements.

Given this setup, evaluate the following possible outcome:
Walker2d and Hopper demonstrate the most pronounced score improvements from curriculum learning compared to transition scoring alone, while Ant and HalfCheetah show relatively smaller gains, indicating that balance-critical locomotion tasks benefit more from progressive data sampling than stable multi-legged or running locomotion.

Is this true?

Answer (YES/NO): NO